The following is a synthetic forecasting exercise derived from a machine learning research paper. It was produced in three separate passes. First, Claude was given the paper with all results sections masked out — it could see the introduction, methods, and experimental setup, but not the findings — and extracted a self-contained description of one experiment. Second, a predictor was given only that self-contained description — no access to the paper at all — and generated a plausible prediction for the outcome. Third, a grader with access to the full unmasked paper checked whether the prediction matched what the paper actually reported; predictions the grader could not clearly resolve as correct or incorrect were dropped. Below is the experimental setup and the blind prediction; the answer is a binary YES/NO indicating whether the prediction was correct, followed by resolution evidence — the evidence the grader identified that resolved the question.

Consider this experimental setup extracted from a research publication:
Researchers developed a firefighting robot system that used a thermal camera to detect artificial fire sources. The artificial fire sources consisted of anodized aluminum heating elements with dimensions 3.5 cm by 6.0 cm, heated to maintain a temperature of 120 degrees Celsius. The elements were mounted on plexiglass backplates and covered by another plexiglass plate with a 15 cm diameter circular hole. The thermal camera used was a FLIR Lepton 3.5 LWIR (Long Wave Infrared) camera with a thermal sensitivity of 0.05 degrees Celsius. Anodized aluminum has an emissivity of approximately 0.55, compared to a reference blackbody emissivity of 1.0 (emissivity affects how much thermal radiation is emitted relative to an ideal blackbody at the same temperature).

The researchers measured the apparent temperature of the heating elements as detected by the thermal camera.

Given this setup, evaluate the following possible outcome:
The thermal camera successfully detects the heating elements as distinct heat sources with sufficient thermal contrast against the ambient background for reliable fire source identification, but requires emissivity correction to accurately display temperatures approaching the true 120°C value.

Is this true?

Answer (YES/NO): NO